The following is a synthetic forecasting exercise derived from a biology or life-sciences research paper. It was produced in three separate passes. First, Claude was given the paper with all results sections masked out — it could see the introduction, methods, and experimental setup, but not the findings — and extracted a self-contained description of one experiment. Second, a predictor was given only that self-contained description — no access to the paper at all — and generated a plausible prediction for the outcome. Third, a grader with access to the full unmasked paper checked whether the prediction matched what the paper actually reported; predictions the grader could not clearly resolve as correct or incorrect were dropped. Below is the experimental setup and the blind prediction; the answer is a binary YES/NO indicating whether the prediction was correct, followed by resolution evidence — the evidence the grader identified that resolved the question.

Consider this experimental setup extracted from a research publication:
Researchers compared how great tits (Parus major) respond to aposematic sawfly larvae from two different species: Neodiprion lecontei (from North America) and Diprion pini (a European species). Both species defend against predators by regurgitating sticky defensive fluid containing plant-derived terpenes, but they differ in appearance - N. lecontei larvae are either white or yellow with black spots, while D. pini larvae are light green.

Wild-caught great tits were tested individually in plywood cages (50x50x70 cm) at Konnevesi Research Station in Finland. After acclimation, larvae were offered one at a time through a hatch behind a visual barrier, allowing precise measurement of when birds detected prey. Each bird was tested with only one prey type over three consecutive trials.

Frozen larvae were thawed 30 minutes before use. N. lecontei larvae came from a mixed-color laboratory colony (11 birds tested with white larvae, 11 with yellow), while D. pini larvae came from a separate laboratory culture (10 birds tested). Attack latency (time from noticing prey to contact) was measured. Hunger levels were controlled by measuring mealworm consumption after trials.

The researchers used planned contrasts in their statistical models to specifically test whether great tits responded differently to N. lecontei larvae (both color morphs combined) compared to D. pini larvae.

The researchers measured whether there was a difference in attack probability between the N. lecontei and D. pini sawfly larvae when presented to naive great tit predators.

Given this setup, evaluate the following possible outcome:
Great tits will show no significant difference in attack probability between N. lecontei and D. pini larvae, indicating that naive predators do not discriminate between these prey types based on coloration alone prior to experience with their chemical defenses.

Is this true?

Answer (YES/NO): YES